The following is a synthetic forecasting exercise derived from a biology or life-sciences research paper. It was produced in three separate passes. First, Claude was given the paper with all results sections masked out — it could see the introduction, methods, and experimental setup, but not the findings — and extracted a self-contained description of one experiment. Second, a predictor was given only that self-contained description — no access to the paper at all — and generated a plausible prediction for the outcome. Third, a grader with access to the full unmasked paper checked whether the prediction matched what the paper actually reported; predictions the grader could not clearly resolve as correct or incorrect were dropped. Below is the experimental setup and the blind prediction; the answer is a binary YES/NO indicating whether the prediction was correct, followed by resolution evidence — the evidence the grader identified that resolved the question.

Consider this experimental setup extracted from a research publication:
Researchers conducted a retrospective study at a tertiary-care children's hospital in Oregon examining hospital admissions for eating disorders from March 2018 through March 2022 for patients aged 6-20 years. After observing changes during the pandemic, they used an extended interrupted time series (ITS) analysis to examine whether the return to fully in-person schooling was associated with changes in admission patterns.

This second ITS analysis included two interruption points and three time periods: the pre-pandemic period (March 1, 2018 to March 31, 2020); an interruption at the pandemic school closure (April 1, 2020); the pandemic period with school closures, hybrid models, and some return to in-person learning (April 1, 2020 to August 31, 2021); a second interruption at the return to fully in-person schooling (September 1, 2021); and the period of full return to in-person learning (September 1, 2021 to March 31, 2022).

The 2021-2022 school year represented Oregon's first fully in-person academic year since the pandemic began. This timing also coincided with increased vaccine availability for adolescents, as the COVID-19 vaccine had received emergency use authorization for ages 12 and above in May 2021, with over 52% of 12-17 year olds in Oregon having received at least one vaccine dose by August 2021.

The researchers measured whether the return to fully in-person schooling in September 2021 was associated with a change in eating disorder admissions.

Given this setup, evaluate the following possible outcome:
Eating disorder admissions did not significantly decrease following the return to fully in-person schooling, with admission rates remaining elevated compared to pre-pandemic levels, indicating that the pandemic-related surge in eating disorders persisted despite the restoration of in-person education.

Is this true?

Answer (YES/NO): YES